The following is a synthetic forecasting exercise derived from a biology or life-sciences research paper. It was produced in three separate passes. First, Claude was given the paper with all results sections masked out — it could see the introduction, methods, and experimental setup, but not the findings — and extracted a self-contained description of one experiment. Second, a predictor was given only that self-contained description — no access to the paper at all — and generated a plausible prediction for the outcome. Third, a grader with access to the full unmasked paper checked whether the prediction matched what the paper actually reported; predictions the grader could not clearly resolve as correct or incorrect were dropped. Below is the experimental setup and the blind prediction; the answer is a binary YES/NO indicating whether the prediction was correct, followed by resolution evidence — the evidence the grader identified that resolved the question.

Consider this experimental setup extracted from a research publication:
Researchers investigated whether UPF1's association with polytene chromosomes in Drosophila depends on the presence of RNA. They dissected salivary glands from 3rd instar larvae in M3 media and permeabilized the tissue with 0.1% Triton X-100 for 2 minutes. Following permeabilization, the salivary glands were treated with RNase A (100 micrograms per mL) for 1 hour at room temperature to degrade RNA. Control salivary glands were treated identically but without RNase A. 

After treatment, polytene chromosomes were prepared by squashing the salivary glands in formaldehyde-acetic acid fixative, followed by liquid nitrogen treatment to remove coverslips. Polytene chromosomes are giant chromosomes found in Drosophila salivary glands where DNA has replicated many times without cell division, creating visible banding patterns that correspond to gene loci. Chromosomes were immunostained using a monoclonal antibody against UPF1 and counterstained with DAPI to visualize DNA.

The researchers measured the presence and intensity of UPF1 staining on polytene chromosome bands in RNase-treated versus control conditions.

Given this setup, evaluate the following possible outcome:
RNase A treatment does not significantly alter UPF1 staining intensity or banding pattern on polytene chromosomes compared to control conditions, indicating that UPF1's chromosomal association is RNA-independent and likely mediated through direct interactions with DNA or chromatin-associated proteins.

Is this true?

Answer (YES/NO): NO